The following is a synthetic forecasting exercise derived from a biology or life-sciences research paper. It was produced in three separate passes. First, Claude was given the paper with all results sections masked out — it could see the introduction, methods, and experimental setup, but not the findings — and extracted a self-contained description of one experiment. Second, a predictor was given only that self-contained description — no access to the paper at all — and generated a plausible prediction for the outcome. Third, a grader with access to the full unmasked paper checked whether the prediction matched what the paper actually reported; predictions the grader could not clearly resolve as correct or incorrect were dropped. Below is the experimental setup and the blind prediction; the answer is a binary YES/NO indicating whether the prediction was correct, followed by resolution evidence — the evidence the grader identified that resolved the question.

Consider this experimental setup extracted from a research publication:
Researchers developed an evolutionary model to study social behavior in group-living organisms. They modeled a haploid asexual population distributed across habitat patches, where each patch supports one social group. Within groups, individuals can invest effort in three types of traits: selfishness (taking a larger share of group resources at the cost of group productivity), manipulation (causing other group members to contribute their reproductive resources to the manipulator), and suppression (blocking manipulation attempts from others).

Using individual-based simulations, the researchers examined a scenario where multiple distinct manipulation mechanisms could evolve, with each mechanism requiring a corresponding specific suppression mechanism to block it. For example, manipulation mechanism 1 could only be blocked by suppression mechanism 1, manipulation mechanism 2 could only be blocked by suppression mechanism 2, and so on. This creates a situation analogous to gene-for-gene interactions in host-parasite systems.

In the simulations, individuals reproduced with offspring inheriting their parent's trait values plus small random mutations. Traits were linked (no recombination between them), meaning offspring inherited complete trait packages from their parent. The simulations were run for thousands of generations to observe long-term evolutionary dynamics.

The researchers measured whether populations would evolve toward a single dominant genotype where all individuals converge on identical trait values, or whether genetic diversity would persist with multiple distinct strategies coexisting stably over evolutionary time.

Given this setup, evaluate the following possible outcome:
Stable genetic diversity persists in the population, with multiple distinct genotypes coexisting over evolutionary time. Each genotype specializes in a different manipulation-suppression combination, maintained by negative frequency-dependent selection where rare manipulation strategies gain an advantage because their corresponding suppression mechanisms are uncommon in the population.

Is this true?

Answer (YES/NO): NO